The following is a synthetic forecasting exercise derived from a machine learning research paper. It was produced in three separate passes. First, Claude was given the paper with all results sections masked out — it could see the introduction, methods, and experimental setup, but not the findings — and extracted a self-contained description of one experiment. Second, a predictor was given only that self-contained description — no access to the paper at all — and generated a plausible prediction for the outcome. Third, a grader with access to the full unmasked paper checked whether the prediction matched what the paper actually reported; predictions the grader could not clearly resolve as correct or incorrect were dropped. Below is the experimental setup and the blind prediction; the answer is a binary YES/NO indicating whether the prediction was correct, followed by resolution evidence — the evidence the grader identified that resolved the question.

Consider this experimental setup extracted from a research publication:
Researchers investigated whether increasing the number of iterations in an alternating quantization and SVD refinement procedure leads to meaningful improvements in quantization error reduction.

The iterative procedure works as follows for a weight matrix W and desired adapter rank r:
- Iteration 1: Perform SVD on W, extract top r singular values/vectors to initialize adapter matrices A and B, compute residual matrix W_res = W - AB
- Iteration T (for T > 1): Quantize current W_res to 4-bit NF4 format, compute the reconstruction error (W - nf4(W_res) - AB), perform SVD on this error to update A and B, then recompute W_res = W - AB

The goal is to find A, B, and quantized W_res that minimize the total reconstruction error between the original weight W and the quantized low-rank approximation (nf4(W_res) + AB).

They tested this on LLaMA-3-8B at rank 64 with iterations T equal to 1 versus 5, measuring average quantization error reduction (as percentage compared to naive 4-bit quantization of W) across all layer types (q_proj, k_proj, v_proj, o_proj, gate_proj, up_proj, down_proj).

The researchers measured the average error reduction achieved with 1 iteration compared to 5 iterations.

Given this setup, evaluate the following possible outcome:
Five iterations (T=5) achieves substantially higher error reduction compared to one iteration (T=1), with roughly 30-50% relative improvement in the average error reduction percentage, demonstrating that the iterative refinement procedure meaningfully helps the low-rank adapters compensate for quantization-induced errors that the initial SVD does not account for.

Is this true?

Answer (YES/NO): NO